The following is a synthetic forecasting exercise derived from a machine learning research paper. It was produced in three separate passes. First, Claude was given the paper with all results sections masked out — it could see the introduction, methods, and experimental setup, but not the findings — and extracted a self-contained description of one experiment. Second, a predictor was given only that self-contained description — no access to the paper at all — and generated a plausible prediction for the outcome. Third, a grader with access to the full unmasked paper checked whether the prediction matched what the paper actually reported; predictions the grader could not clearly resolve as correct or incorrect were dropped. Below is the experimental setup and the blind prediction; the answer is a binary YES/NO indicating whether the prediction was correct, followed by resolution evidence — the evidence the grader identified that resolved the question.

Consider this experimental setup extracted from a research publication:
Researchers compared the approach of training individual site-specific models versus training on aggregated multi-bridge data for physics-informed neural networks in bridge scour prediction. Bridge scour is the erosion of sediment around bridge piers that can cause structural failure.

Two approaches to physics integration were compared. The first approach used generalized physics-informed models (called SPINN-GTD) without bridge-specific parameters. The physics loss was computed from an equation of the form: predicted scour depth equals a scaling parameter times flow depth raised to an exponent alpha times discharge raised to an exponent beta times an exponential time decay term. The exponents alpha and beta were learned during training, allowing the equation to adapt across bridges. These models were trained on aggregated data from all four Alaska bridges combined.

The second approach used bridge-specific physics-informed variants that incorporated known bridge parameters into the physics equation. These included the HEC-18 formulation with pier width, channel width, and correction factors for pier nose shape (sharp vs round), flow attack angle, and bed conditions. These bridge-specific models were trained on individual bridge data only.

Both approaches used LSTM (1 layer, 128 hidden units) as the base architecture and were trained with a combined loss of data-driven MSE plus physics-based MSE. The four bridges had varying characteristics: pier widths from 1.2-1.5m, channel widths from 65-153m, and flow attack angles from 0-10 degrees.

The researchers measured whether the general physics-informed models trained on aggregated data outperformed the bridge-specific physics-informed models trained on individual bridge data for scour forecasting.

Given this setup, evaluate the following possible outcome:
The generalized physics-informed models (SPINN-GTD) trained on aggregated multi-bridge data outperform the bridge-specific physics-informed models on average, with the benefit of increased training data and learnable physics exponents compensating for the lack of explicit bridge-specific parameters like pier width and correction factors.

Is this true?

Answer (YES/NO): NO